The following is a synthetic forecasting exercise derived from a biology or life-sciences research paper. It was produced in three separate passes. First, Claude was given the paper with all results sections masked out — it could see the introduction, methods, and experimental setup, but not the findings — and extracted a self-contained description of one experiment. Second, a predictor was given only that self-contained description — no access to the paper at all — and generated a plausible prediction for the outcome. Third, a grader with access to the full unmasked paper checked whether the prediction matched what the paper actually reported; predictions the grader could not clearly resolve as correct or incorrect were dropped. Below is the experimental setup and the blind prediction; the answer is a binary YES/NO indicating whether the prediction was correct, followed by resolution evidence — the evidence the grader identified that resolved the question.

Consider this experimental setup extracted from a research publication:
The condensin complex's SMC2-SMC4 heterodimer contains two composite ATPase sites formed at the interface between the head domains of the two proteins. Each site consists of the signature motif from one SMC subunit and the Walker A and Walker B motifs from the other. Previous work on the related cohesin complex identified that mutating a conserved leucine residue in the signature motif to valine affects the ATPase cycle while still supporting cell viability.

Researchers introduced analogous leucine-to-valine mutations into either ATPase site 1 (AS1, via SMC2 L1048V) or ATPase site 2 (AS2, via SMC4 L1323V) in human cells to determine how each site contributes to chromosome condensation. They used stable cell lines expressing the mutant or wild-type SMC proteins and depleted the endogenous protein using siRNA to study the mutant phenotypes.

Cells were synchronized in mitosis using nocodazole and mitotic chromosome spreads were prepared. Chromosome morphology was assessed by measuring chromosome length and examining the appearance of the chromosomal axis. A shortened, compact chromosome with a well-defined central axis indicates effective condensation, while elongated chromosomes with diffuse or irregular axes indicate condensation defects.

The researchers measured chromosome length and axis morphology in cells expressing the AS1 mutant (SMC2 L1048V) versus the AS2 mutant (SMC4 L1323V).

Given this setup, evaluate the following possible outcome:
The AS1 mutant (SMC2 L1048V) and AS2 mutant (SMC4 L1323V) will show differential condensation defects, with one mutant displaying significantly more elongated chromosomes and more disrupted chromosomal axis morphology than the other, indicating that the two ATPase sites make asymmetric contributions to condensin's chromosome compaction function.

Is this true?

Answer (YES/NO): YES